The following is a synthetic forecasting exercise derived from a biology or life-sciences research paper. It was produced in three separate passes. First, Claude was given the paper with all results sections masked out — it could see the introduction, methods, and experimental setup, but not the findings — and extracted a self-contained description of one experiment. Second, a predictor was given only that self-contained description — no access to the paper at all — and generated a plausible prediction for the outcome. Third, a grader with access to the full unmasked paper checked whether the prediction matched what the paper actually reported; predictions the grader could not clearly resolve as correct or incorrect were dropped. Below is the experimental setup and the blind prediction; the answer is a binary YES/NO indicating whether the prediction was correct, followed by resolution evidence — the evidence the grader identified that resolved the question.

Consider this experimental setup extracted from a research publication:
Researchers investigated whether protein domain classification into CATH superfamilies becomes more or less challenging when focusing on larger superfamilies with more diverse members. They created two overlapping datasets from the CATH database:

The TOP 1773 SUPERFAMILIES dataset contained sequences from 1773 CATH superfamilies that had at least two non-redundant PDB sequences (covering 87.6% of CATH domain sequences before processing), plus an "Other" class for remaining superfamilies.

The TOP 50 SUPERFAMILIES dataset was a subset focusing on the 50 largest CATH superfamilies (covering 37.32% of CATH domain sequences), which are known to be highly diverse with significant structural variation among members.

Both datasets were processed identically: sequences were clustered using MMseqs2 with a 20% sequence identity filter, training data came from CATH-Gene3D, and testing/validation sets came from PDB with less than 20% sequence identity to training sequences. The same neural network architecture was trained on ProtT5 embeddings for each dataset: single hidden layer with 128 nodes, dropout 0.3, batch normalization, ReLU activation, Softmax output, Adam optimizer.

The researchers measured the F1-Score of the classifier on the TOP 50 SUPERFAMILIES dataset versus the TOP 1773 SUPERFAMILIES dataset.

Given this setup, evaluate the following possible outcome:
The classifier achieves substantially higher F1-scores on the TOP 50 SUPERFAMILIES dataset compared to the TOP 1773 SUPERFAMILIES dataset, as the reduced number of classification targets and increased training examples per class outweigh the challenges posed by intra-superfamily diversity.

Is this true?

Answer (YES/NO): YES